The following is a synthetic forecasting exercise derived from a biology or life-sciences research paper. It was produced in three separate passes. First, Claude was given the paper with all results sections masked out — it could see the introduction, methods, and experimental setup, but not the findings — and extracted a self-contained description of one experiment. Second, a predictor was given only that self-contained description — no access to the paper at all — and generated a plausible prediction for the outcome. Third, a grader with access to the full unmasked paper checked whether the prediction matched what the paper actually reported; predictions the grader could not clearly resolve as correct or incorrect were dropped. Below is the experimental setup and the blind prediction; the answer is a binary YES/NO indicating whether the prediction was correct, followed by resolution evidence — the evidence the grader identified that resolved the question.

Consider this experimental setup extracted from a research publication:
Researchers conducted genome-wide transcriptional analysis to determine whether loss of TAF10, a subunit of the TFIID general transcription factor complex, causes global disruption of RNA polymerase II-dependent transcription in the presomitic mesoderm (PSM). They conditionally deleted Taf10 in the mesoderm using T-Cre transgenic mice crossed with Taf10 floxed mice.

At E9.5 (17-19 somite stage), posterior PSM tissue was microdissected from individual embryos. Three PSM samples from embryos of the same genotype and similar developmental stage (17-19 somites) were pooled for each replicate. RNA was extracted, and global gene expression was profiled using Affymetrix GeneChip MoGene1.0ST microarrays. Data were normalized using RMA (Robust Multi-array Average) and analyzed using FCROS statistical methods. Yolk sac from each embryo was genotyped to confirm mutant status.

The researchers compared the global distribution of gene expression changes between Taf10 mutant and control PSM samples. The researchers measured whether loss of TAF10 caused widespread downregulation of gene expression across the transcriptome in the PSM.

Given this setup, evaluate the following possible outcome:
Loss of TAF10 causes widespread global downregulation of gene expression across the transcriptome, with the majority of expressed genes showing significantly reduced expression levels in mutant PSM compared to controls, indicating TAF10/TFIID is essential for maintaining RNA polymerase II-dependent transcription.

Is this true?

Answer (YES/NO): NO